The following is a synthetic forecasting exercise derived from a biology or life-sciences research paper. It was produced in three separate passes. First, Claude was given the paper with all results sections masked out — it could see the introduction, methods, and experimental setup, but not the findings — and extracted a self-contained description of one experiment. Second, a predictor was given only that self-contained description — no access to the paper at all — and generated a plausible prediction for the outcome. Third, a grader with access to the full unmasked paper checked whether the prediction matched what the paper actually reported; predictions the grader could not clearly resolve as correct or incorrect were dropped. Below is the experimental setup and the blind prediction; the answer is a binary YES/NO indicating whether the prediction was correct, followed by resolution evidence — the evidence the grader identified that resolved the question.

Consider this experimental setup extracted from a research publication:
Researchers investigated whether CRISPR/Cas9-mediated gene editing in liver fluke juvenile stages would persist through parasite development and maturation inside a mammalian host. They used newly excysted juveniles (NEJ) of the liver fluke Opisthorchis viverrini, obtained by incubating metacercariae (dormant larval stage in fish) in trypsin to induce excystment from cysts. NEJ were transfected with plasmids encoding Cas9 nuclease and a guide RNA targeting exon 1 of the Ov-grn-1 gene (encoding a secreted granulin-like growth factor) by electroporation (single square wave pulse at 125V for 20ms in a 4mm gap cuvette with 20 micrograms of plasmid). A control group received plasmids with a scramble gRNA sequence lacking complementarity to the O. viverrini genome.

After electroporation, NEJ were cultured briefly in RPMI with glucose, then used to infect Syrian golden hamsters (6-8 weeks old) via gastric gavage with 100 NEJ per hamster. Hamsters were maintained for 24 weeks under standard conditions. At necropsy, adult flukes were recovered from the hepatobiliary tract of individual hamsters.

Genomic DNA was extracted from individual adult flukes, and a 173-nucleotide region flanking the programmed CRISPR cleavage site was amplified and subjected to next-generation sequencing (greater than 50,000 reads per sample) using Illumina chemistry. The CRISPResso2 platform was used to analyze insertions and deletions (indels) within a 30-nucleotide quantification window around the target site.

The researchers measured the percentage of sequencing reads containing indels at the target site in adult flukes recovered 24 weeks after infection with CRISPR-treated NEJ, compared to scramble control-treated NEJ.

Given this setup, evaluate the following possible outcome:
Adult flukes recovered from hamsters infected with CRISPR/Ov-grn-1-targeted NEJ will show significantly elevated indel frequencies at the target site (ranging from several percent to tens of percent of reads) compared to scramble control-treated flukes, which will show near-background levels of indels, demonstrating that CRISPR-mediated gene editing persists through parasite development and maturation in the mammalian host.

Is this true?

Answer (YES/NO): YES